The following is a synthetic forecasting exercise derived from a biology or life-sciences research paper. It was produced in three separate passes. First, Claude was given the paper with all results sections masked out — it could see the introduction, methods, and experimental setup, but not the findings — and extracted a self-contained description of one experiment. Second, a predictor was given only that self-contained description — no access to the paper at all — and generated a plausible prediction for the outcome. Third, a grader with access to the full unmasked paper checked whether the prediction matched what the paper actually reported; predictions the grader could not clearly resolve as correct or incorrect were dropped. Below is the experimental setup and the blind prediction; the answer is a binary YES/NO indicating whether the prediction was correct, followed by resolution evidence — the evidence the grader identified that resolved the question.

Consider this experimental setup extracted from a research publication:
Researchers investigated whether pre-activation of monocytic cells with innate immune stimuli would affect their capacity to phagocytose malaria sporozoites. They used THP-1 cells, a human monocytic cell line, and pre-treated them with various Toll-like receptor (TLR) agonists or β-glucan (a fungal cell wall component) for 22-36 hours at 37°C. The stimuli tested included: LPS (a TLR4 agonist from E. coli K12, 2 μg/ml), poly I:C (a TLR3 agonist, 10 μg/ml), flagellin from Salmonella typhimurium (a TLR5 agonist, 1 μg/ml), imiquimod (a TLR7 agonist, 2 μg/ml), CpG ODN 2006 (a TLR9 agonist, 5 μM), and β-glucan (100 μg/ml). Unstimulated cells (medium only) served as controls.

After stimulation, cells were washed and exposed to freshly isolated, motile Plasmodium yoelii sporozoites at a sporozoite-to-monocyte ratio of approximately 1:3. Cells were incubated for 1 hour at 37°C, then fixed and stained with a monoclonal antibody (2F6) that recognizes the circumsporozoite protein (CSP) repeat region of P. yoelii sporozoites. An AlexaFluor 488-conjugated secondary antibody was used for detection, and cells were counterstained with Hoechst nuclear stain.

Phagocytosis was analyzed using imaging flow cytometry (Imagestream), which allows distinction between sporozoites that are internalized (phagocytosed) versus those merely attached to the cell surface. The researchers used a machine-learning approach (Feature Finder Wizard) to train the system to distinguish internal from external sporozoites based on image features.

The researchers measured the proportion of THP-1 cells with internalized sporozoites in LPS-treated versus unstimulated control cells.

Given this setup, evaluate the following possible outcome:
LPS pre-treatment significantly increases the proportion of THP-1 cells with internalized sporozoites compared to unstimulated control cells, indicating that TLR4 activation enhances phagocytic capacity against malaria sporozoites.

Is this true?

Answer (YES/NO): YES